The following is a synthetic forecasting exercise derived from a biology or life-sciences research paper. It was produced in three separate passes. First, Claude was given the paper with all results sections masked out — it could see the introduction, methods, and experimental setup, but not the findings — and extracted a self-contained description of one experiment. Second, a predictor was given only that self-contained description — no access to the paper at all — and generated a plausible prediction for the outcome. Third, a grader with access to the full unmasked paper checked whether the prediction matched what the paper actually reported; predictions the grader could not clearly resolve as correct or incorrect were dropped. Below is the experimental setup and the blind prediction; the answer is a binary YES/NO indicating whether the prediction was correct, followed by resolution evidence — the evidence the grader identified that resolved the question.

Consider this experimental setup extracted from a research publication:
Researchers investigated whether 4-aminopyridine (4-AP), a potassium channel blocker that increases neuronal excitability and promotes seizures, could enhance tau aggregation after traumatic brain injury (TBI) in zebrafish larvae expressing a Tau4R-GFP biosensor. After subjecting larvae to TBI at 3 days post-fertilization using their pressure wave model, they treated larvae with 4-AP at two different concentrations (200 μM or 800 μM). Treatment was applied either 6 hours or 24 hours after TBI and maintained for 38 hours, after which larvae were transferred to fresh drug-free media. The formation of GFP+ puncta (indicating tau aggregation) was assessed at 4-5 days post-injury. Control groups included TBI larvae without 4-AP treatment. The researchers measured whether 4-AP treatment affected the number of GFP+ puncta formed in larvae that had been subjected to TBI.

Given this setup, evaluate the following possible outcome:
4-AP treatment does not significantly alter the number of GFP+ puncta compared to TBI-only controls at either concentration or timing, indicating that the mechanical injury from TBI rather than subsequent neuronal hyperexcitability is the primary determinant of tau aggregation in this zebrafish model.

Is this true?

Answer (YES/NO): NO